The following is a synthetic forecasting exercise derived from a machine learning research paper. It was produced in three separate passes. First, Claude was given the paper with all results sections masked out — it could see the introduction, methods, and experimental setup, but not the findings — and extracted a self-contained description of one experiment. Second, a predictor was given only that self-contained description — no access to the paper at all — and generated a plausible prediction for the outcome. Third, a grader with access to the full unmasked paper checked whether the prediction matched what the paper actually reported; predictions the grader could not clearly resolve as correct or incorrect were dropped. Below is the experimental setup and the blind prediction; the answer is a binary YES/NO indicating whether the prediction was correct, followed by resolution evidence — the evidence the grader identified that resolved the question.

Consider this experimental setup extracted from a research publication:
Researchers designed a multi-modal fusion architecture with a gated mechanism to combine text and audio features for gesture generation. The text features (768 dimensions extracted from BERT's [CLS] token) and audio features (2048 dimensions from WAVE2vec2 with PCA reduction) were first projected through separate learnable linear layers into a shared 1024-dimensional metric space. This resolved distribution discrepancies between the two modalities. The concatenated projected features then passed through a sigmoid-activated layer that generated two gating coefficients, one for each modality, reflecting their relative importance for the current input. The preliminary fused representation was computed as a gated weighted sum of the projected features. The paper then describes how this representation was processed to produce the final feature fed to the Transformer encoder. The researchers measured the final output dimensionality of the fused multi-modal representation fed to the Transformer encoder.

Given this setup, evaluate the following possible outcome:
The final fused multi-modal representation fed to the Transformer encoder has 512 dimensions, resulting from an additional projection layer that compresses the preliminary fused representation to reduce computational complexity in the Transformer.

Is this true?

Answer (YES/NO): NO